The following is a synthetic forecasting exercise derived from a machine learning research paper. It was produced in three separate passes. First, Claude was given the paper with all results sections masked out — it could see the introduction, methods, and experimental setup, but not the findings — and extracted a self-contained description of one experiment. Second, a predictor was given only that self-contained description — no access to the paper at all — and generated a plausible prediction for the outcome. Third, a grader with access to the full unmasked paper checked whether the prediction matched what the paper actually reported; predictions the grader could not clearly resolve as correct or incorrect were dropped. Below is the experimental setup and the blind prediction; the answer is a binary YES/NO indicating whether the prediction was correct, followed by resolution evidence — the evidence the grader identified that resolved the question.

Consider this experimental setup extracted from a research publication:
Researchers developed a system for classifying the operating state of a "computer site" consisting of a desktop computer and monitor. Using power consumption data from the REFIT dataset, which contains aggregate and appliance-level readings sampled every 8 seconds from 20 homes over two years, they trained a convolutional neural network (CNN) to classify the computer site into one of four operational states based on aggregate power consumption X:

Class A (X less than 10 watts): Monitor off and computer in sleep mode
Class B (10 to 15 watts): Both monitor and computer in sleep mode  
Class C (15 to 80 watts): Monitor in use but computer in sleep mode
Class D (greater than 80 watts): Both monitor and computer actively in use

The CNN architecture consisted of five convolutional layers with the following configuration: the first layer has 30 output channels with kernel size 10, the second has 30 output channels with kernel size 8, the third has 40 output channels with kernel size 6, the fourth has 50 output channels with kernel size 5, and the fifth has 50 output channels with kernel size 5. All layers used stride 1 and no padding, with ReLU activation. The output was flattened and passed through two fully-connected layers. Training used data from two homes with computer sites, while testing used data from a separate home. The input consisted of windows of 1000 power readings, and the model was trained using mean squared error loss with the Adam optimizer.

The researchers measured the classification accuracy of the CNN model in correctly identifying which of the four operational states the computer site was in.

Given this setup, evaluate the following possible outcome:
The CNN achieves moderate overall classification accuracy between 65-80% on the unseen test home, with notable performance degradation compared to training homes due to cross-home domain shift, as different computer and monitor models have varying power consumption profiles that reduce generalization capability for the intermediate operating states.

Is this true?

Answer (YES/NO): NO